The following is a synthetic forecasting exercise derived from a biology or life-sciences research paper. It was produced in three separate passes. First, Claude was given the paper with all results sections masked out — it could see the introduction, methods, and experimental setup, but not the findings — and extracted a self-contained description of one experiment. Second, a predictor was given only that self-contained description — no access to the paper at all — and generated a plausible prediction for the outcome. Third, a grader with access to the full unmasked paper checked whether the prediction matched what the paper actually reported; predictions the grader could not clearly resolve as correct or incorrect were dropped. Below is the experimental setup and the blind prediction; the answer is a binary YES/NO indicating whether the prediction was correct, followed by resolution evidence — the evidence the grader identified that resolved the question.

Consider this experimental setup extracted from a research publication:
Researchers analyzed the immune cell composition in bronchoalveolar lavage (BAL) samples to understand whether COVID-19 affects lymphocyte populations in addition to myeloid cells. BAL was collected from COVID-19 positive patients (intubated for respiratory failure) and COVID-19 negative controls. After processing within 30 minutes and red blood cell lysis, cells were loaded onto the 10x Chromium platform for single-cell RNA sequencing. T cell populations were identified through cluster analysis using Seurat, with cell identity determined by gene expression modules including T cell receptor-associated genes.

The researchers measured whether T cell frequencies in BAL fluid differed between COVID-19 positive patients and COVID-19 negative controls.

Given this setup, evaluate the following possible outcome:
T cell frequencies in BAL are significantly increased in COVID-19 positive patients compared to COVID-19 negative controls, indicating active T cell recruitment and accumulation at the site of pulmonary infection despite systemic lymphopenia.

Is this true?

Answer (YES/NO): NO